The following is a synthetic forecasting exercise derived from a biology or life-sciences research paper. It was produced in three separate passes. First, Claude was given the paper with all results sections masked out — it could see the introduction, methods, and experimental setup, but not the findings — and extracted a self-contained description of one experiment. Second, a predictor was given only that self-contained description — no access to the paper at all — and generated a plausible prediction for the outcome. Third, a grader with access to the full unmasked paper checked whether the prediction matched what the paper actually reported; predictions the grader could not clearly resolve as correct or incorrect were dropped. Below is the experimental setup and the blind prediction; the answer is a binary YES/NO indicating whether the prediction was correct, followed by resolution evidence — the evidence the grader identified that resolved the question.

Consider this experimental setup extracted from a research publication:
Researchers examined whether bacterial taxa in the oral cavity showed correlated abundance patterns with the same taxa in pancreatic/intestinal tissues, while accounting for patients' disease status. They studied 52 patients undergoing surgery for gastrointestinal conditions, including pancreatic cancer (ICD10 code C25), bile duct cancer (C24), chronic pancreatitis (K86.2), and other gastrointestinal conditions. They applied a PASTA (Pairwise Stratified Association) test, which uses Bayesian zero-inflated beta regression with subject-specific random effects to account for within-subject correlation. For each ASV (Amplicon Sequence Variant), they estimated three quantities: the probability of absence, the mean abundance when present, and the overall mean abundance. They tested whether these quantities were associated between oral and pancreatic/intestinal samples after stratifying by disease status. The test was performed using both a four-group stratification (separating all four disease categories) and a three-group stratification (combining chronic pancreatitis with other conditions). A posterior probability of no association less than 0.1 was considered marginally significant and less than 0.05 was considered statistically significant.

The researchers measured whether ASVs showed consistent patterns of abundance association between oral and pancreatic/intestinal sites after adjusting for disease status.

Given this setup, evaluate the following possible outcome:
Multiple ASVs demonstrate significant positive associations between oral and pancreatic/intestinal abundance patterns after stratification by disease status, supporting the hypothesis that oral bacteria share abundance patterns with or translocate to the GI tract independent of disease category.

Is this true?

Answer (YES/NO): YES